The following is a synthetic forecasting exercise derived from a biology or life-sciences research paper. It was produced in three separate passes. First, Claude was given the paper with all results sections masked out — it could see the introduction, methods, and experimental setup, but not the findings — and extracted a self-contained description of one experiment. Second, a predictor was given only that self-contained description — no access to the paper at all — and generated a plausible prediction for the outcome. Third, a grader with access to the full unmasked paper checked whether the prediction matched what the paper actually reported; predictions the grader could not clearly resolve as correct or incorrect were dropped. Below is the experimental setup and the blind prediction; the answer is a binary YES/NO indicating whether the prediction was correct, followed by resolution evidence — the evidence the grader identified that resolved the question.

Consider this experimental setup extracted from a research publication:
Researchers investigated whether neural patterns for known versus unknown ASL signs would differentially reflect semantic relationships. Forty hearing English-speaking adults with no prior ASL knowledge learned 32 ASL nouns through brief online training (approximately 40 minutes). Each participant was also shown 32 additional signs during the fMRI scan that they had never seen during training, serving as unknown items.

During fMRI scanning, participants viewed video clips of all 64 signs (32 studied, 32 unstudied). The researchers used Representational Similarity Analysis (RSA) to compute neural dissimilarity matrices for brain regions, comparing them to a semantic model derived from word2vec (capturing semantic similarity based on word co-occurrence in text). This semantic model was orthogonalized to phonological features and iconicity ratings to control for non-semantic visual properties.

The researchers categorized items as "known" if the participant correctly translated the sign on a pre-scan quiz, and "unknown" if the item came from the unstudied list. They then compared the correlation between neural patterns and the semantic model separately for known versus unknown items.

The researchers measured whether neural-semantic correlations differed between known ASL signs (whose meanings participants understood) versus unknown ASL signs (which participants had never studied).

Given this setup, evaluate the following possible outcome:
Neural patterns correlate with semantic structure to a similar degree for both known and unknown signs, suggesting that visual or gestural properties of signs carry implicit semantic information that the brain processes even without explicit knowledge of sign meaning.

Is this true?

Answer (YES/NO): NO